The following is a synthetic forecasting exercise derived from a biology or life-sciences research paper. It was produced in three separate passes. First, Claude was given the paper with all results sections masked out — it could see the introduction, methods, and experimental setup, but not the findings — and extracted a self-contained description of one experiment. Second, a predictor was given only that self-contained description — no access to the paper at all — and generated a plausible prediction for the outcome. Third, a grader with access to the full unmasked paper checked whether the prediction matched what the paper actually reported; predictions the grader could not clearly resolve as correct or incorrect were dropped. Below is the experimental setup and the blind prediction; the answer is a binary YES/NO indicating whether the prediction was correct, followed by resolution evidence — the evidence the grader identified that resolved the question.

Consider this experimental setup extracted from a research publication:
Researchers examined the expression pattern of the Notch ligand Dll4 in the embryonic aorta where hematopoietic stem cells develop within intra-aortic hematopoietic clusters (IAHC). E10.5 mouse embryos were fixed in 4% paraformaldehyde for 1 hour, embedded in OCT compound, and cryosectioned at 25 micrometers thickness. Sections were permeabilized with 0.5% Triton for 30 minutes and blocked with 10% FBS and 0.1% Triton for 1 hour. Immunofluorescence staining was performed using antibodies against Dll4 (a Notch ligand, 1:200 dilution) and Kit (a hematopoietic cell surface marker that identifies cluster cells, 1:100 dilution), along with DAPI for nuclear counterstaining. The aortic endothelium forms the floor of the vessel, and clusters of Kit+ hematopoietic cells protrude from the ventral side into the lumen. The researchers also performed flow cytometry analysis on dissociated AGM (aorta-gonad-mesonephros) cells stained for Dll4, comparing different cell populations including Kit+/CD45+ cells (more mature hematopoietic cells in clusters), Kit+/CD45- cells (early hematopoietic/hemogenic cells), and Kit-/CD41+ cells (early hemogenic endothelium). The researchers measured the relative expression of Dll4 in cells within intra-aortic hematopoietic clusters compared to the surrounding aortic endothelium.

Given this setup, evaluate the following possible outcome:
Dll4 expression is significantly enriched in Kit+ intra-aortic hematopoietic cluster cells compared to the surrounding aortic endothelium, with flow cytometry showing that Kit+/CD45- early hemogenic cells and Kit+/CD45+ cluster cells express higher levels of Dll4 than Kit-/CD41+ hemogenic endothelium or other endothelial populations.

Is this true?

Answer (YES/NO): NO